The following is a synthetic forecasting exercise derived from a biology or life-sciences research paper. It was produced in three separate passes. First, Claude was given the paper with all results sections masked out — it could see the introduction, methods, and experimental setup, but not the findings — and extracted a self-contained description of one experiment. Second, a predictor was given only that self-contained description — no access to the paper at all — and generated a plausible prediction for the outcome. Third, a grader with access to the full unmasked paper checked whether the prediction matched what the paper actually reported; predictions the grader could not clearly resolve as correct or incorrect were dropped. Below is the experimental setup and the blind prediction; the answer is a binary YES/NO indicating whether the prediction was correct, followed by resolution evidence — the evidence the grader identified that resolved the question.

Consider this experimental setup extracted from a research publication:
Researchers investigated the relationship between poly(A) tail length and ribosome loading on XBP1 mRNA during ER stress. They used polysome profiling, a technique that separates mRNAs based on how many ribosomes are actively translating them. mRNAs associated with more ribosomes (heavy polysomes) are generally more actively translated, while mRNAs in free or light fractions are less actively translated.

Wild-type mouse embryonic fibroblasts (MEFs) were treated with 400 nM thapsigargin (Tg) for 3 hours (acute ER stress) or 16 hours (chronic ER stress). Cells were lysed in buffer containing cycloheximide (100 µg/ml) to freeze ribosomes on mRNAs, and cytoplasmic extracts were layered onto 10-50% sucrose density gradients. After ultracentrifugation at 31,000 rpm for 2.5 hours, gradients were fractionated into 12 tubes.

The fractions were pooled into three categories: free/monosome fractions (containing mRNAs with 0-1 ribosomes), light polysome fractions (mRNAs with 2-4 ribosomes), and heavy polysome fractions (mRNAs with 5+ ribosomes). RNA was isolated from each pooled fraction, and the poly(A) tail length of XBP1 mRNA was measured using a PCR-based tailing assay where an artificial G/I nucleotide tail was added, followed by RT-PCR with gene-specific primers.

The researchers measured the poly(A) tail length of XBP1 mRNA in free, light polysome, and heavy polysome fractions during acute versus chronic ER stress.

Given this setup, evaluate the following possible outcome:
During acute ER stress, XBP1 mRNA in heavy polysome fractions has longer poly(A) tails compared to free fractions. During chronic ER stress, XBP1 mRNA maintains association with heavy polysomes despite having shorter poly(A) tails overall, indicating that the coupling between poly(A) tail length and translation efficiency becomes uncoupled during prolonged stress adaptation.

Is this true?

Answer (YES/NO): YES